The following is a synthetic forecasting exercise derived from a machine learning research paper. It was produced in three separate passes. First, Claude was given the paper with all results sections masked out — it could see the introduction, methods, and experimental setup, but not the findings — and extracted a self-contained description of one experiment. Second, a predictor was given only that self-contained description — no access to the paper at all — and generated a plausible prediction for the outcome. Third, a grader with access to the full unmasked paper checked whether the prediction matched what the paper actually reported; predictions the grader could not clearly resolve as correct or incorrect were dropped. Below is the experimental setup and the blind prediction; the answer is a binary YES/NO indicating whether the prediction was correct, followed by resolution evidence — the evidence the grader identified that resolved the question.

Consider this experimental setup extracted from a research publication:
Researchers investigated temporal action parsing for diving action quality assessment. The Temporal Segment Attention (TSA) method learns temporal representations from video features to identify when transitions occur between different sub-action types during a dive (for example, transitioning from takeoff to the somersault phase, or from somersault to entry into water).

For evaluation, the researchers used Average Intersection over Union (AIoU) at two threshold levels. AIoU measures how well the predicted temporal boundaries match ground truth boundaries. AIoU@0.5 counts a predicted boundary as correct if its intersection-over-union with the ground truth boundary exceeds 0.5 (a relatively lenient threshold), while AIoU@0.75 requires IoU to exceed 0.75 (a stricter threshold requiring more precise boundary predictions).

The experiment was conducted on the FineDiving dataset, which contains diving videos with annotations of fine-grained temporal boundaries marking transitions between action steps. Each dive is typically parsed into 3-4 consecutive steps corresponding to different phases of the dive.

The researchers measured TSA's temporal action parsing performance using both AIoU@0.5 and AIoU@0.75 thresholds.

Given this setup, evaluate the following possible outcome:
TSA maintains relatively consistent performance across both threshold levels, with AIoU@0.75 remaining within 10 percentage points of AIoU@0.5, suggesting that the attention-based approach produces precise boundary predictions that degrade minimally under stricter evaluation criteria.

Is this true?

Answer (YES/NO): NO